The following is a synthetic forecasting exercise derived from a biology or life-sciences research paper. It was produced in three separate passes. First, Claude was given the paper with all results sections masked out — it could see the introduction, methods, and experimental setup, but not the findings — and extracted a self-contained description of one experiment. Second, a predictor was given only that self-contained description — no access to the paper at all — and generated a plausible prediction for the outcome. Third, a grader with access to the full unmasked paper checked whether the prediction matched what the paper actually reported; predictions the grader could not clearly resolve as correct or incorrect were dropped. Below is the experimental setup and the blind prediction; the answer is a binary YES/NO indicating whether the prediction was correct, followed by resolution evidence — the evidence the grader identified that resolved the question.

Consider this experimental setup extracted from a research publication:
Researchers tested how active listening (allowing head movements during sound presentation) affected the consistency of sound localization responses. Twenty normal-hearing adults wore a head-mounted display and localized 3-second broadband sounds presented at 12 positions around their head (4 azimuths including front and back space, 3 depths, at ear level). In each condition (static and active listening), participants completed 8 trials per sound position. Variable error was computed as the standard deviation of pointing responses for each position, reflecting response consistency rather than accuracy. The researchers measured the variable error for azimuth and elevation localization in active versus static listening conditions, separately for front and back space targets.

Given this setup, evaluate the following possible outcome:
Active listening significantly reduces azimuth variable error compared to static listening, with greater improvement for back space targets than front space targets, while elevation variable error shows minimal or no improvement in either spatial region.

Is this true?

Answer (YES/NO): NO